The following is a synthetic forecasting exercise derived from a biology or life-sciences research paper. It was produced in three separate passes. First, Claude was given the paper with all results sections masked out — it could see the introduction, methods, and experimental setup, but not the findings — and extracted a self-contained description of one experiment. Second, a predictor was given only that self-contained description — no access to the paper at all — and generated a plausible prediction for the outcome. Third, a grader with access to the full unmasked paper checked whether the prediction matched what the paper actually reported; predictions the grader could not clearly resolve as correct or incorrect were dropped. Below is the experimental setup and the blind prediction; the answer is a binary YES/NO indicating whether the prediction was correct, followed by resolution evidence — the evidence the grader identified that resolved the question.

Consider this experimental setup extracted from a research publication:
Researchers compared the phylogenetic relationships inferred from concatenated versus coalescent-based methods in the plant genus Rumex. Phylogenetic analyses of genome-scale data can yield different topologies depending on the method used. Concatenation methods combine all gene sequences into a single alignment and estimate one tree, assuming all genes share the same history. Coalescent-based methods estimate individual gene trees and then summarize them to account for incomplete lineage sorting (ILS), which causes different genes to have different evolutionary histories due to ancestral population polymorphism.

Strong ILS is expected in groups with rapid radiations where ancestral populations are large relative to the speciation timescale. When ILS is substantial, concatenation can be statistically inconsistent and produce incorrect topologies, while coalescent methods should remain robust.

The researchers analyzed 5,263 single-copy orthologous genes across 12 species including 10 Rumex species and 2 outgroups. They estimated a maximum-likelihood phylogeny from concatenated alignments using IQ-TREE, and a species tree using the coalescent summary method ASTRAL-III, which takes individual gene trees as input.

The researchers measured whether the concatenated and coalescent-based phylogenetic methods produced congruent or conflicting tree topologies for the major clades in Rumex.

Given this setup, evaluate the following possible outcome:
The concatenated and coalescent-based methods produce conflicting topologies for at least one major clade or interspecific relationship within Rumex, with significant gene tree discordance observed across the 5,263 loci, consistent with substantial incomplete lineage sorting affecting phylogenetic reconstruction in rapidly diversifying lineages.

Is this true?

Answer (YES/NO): NO